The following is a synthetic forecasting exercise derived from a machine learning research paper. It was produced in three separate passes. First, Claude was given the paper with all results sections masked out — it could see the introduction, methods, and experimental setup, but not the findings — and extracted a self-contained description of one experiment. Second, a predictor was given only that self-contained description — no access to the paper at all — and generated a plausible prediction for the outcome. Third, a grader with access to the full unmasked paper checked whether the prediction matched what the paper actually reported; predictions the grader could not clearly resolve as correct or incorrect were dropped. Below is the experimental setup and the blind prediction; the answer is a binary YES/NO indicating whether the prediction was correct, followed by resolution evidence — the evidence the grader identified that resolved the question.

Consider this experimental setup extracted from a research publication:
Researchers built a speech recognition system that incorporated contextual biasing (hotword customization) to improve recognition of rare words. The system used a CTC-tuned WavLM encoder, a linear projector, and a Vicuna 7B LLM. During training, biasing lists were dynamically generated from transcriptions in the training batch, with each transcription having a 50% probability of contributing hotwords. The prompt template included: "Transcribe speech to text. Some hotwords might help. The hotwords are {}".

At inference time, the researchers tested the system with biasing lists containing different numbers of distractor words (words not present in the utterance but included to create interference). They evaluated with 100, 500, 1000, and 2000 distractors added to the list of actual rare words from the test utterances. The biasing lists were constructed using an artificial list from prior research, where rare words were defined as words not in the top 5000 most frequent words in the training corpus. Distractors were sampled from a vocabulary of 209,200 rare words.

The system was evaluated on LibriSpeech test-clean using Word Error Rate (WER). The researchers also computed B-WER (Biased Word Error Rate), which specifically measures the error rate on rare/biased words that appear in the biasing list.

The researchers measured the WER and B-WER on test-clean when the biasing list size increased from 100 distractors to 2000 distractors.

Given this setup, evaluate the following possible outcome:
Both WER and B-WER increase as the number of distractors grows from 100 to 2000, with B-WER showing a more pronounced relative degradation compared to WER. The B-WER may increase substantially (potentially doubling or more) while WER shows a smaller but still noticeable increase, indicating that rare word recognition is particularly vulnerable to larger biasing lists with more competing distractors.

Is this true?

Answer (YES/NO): NO